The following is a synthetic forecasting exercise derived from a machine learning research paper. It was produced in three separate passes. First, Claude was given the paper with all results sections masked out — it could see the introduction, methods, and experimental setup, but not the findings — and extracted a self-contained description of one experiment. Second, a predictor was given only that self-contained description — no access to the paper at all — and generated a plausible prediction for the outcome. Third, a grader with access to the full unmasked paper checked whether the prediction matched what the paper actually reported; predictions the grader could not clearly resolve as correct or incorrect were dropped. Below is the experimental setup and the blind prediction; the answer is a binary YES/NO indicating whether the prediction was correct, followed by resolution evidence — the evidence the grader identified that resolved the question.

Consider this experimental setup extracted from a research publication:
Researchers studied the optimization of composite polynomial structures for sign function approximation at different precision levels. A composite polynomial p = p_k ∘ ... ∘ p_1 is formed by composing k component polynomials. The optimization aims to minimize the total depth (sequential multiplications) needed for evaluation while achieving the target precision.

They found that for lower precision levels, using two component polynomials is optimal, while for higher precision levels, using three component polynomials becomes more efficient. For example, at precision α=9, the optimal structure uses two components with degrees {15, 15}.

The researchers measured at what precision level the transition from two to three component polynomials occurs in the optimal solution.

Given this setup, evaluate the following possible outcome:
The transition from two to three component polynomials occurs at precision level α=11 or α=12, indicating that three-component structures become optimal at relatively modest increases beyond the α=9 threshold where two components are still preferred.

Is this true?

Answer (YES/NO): NO